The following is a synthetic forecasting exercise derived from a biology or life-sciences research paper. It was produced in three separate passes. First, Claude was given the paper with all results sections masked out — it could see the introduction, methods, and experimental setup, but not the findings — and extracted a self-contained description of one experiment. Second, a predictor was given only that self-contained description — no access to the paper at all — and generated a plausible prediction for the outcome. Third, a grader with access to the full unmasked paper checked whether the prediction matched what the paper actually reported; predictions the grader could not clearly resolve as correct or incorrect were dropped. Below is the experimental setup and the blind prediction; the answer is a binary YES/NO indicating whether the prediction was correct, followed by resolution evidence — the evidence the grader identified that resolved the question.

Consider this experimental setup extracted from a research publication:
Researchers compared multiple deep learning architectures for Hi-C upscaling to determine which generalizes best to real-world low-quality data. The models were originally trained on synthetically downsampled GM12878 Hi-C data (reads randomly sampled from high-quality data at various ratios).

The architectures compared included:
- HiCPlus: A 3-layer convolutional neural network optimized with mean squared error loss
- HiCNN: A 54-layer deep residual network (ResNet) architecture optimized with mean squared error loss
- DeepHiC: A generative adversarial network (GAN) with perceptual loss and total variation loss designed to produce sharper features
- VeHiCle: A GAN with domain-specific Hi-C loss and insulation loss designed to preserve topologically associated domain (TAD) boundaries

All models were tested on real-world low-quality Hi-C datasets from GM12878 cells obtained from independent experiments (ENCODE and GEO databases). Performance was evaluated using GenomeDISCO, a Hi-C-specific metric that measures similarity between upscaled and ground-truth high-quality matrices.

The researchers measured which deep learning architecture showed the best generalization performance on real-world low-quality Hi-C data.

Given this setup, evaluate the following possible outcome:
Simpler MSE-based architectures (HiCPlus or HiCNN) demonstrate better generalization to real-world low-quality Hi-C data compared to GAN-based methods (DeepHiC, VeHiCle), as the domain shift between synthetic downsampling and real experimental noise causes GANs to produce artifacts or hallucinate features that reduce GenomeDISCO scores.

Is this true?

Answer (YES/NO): YES